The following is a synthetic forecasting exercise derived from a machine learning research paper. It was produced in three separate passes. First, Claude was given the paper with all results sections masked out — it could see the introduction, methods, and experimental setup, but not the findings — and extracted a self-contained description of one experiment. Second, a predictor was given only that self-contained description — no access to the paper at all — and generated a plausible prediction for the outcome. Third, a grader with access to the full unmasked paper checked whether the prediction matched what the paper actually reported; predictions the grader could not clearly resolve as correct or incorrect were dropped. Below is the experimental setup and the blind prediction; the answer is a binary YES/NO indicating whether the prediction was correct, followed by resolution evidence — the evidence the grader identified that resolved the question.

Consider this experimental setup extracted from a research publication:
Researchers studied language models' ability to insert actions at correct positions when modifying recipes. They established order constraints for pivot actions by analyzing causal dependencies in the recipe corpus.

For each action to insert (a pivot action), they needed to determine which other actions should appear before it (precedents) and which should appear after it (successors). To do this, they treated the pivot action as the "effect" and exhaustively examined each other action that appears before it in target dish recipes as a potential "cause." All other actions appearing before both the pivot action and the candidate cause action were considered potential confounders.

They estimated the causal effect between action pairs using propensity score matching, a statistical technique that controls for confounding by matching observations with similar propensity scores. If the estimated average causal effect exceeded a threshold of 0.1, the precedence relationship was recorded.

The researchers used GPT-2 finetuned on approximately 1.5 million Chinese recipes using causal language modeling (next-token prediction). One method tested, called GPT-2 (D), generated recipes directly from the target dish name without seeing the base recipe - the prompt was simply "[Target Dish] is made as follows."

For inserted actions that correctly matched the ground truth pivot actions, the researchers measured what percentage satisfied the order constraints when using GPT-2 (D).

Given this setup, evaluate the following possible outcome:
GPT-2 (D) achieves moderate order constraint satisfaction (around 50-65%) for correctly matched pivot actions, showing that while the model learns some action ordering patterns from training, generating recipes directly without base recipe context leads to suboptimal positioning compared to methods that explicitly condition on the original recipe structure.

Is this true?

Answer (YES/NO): NO